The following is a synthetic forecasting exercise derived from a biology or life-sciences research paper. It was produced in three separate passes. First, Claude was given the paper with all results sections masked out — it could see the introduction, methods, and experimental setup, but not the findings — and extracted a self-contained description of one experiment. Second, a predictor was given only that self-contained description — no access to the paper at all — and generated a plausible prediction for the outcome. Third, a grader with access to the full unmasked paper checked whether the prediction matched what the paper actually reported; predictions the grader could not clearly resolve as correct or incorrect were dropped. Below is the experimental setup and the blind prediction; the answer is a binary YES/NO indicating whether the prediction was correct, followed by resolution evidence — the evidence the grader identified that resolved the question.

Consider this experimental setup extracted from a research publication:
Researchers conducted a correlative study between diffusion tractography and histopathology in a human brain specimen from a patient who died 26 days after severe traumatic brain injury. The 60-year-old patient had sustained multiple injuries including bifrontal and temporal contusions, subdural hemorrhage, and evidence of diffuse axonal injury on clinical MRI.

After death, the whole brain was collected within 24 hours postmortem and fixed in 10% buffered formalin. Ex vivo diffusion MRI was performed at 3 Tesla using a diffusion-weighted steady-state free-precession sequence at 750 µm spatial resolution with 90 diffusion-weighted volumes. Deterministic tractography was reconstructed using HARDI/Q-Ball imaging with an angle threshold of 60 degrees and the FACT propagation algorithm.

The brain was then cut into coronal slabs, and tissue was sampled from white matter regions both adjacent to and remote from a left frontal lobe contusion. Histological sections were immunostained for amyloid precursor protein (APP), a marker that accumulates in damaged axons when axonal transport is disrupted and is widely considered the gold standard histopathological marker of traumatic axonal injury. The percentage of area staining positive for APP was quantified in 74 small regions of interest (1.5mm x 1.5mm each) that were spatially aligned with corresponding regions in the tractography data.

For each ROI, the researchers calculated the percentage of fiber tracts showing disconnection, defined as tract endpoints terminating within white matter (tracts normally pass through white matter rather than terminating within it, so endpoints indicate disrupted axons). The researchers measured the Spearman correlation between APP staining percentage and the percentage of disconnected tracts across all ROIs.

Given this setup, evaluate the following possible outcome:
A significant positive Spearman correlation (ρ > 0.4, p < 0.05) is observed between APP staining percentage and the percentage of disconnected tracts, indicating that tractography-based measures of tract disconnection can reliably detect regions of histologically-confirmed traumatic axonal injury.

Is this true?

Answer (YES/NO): NO